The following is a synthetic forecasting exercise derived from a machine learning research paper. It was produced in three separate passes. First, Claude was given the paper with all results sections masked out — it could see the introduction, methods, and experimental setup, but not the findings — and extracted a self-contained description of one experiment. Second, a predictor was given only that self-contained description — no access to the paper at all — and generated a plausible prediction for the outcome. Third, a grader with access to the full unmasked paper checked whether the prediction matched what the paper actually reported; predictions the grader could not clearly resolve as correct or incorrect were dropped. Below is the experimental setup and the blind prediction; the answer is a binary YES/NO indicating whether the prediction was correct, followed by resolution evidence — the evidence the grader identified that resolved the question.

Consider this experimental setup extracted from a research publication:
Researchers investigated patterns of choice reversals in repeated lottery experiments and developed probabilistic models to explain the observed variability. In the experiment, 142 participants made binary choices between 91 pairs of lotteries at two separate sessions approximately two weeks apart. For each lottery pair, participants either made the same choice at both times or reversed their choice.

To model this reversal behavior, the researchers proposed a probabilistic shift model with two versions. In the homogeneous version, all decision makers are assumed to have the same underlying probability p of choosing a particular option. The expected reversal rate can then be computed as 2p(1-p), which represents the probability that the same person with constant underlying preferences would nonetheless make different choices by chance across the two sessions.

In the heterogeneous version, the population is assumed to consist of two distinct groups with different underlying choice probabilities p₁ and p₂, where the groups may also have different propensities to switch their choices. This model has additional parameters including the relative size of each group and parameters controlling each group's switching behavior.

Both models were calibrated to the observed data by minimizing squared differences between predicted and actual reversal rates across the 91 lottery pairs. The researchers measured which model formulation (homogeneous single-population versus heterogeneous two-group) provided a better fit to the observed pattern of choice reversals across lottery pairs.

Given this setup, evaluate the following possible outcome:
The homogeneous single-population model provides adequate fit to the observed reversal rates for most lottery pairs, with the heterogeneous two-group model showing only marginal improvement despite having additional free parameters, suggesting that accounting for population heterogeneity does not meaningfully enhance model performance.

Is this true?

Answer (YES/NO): NO